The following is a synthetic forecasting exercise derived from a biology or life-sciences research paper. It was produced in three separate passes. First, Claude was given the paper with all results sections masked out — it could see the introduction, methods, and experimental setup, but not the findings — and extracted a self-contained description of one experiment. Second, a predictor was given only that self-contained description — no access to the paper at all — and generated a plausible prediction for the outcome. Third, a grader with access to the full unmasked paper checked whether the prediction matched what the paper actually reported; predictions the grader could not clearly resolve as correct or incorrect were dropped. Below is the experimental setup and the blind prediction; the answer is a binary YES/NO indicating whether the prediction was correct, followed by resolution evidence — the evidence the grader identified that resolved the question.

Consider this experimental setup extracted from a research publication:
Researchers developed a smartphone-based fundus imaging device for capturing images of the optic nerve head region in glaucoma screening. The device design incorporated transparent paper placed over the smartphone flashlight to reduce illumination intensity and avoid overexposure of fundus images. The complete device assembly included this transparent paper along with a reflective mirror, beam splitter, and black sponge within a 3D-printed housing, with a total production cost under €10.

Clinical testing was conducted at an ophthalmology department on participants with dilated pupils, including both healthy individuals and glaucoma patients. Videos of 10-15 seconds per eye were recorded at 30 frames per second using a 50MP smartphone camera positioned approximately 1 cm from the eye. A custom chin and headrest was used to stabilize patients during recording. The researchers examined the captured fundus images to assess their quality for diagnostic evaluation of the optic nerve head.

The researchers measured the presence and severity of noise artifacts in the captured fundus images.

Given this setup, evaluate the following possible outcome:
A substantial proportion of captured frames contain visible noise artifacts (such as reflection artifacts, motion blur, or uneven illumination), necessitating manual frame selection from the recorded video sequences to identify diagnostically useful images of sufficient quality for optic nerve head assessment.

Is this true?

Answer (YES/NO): YES